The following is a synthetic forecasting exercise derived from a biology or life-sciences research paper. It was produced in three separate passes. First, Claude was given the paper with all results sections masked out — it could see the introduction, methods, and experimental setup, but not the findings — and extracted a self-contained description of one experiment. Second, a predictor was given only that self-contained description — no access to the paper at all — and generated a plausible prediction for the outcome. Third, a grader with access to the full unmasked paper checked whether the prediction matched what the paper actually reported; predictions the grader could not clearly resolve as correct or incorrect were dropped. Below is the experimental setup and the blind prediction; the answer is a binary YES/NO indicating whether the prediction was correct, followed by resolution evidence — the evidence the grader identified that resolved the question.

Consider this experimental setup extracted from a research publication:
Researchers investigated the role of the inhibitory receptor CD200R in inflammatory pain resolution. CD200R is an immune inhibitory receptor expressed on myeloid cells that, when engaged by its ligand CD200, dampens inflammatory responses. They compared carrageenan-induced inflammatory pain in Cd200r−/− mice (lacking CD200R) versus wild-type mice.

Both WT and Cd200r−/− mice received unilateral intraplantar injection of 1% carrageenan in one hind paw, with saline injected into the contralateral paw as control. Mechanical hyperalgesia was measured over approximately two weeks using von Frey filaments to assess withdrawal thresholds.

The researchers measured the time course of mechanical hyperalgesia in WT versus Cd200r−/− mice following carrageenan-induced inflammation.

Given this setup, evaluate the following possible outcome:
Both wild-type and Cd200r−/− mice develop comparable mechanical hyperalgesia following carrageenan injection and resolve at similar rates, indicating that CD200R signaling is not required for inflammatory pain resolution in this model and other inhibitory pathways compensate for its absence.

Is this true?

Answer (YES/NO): NO